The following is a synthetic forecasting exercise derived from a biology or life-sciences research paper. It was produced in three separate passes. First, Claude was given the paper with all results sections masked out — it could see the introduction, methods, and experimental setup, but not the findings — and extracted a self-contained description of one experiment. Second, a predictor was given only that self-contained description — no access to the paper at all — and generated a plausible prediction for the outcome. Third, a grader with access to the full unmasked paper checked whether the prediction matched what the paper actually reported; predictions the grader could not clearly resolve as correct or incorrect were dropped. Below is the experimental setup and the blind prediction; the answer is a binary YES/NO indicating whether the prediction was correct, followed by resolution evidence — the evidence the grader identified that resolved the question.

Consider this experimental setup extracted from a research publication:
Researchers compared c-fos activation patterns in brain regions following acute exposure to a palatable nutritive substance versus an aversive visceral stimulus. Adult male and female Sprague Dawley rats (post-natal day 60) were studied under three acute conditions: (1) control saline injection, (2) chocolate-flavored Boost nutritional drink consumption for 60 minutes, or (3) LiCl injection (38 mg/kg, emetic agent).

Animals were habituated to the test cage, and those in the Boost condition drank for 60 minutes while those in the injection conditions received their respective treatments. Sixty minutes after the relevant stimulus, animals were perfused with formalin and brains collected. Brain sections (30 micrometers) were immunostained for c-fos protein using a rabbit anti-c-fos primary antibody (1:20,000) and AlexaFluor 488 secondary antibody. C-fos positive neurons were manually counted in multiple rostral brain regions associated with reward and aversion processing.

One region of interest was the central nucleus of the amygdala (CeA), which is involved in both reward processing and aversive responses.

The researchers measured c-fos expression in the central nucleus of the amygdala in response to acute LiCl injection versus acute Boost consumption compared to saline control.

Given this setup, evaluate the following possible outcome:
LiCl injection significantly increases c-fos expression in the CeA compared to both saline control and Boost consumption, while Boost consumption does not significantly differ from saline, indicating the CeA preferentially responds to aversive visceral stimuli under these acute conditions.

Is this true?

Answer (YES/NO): NO